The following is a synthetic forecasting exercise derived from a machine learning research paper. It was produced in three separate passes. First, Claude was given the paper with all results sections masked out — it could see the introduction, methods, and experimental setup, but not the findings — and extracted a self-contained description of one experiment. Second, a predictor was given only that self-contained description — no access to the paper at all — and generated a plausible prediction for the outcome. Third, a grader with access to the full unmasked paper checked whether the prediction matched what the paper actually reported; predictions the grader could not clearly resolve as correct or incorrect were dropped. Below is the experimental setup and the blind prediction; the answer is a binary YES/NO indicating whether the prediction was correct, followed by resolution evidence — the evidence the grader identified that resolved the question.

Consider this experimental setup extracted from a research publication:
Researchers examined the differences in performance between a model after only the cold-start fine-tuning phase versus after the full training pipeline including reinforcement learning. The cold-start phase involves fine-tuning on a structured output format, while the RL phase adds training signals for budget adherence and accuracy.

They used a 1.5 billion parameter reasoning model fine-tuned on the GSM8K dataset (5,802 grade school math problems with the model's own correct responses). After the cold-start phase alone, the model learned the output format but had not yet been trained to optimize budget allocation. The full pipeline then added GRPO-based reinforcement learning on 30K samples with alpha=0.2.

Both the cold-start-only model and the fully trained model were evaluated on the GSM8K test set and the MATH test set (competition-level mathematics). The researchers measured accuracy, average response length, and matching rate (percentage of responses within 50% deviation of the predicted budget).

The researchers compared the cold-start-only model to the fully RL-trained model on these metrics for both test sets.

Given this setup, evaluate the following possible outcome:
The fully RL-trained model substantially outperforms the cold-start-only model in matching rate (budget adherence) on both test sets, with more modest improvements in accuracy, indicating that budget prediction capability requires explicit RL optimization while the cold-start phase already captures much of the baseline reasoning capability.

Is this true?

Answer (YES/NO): NO